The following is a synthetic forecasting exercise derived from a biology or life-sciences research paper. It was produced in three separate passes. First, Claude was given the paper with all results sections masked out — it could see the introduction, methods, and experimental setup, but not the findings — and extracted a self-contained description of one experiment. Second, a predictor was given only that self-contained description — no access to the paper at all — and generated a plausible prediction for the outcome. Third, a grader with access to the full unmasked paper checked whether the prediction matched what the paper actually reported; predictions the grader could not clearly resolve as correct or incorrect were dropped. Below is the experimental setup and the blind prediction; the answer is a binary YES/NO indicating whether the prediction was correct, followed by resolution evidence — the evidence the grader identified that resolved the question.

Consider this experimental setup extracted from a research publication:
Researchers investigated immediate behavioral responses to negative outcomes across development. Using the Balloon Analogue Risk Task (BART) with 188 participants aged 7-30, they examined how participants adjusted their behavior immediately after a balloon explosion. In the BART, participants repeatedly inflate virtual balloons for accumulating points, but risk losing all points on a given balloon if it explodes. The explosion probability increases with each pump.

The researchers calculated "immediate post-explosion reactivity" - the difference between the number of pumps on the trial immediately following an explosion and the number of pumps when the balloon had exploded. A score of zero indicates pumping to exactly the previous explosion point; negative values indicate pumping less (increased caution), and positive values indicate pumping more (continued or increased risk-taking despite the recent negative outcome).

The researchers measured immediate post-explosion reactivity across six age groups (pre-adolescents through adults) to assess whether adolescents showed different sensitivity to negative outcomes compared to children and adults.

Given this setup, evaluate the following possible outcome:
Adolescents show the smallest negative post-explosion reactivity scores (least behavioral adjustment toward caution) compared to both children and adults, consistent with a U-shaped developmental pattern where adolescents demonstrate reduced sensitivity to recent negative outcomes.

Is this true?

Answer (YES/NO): NO